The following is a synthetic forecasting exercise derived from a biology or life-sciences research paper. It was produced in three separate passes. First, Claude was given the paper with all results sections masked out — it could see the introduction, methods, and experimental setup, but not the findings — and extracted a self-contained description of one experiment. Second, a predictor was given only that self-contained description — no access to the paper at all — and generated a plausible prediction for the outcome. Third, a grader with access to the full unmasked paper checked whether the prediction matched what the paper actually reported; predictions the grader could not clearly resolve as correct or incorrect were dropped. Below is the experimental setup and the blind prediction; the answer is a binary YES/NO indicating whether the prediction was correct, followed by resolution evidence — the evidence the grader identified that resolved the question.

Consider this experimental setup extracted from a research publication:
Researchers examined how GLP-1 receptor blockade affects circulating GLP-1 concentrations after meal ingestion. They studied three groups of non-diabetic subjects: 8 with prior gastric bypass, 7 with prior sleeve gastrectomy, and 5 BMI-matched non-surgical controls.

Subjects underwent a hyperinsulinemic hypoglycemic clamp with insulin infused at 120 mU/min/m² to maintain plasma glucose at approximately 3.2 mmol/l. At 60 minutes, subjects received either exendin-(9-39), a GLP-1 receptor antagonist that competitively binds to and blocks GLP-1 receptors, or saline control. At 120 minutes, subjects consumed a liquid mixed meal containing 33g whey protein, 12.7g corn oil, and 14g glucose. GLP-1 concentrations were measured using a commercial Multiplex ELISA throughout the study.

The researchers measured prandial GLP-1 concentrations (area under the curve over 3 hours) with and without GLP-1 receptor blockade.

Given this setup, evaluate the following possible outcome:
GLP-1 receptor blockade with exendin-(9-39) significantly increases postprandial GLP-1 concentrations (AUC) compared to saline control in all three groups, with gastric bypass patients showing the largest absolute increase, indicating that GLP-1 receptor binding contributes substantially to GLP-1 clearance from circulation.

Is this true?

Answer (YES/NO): NO